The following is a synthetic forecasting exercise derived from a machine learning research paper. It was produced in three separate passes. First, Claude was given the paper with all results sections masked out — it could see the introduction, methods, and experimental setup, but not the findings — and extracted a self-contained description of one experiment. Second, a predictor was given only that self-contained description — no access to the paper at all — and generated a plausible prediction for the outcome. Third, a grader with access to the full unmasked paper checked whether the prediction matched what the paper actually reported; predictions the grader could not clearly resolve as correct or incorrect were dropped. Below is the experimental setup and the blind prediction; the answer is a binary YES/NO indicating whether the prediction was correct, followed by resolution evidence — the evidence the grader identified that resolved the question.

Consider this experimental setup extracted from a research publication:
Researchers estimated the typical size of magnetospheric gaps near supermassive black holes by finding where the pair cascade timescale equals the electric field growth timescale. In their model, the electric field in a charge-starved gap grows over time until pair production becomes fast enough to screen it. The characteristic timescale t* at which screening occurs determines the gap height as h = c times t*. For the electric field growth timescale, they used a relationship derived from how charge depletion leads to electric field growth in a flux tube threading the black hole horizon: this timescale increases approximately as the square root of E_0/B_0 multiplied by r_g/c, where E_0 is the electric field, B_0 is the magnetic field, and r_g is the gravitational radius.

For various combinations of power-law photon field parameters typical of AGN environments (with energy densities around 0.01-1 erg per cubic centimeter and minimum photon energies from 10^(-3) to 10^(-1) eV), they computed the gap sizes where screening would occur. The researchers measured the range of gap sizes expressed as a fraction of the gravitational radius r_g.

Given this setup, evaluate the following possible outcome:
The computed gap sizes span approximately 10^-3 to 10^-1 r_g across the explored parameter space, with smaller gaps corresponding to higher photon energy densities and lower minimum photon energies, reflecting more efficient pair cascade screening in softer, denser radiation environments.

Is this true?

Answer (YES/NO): NO